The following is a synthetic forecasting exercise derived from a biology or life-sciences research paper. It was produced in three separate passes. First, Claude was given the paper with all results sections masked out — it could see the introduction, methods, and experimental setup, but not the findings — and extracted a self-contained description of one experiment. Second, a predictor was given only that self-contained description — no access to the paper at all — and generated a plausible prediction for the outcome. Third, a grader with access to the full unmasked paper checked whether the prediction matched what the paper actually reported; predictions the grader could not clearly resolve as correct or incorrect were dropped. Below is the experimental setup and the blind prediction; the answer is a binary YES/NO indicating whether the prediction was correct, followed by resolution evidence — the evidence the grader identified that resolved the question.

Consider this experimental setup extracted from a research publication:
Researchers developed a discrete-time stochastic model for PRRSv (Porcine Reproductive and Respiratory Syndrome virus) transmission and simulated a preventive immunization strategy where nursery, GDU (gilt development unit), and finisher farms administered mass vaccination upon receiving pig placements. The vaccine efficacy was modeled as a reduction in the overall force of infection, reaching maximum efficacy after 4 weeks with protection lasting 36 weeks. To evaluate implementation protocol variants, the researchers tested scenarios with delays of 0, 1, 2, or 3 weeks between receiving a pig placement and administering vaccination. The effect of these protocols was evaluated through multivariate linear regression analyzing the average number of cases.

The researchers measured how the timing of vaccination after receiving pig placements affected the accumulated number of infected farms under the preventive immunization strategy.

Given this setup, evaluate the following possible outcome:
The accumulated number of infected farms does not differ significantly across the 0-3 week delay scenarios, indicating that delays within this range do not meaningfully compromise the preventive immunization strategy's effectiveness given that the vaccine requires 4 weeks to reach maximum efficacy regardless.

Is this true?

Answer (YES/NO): NO